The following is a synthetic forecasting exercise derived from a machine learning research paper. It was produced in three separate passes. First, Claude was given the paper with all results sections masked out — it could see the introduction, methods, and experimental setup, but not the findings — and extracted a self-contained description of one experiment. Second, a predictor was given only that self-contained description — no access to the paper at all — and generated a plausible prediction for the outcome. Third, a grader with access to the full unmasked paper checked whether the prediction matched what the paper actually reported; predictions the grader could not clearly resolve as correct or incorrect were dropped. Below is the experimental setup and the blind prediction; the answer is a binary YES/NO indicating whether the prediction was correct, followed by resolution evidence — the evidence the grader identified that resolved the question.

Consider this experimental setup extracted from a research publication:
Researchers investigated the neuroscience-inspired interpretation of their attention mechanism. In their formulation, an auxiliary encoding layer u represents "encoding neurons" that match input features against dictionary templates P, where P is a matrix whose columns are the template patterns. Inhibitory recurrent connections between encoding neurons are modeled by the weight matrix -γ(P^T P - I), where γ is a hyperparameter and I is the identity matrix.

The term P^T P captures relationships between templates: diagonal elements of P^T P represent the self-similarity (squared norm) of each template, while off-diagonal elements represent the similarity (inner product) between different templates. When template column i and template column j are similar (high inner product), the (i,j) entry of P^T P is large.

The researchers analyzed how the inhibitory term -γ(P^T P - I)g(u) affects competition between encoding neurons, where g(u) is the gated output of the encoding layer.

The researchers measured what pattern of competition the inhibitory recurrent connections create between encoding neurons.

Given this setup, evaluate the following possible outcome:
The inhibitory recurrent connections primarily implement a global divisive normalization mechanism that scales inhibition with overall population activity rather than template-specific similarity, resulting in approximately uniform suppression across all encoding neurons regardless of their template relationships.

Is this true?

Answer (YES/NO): NO